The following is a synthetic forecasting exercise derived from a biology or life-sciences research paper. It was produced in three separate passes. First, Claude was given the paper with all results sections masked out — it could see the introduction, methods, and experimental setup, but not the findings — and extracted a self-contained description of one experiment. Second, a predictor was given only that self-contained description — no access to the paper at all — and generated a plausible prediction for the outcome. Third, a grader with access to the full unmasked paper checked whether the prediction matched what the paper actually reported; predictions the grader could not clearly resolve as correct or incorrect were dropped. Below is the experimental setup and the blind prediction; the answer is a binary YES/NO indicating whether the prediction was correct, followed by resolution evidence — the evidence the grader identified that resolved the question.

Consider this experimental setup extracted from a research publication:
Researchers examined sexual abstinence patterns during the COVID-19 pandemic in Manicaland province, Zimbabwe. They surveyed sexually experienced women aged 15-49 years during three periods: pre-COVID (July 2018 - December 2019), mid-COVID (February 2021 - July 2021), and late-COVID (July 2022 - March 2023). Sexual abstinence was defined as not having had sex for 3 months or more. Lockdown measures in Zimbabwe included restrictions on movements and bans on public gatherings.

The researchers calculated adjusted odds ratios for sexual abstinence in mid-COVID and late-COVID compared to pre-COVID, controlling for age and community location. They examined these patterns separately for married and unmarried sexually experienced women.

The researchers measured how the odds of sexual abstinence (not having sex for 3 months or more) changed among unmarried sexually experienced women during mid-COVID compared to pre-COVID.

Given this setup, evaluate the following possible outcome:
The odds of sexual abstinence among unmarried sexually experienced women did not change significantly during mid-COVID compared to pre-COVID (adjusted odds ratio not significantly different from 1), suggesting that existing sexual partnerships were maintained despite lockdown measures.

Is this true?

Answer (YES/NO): NO